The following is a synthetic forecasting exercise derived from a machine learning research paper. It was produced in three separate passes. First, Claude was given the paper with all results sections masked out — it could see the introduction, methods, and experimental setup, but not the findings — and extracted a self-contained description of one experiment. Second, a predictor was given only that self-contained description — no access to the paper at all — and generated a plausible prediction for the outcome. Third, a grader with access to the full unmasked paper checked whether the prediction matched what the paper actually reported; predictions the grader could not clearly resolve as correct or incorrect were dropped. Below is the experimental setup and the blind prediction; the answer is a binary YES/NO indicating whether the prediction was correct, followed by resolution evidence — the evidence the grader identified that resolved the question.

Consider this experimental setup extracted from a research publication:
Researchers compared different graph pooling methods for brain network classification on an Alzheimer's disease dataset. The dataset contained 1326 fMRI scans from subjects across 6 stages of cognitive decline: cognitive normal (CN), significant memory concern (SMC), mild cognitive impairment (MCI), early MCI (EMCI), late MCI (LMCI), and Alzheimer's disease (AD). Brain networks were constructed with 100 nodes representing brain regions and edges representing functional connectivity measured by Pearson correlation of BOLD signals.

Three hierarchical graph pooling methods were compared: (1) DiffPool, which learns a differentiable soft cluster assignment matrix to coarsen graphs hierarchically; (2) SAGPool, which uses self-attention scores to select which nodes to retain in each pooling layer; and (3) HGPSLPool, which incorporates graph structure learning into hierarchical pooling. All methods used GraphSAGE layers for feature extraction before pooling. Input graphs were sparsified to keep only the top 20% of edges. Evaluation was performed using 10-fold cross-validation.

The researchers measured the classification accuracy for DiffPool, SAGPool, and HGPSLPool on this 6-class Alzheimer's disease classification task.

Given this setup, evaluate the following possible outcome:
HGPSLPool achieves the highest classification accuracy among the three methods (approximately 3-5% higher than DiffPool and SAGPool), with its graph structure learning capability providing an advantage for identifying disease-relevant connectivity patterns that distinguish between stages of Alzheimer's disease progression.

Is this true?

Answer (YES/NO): NO